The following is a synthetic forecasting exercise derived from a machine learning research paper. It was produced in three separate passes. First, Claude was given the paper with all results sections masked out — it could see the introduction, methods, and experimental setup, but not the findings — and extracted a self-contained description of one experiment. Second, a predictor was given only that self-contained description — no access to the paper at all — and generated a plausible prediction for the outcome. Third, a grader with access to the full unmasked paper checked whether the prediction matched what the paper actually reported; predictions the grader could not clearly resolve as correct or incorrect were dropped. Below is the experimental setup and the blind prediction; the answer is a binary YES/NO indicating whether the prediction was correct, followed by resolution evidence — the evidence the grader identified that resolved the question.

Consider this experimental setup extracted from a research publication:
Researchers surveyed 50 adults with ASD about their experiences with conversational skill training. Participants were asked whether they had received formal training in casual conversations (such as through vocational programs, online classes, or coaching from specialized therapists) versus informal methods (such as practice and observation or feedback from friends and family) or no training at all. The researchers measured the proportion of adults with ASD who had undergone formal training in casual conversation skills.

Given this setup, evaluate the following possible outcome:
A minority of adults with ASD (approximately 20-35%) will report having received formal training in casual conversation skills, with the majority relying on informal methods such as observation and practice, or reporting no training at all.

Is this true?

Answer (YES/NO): YES